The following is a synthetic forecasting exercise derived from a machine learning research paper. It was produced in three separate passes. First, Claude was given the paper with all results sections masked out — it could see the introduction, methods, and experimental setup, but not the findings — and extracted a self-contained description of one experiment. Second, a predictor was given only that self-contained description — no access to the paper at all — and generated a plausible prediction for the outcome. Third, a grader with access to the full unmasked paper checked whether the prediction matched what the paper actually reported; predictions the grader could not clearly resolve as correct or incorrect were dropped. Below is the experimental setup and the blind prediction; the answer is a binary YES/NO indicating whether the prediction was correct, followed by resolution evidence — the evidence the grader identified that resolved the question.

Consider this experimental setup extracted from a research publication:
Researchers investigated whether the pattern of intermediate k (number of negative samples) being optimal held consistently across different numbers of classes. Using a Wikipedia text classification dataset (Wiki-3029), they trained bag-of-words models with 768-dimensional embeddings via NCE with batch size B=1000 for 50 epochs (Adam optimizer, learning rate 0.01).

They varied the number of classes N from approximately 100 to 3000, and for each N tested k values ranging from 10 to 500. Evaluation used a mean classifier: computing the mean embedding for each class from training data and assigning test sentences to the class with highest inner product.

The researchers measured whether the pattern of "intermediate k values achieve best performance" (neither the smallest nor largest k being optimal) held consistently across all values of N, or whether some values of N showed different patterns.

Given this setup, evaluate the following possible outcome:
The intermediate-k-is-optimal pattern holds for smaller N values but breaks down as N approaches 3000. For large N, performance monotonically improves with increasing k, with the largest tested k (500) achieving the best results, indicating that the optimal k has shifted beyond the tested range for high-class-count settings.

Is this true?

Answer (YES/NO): NO